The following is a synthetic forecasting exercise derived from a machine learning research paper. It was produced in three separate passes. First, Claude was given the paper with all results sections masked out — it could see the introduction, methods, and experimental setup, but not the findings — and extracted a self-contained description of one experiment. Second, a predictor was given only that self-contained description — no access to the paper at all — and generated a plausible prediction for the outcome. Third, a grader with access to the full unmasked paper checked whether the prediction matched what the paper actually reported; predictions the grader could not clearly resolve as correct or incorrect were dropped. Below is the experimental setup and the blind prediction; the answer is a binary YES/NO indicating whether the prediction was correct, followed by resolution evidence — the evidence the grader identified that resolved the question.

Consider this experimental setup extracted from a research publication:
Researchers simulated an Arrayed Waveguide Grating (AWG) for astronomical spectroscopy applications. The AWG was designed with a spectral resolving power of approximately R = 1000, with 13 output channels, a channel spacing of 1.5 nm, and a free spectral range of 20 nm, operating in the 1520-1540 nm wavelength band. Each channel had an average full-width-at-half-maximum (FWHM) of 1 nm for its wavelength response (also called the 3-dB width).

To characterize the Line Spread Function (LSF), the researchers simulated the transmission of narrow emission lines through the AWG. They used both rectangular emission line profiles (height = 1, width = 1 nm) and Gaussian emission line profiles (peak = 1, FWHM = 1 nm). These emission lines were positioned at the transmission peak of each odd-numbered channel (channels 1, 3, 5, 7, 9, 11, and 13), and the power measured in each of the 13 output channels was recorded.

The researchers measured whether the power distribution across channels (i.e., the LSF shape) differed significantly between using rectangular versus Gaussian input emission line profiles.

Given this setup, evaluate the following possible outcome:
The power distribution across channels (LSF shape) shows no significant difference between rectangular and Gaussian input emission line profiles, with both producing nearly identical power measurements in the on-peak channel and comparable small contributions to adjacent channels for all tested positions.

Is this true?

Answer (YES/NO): NO